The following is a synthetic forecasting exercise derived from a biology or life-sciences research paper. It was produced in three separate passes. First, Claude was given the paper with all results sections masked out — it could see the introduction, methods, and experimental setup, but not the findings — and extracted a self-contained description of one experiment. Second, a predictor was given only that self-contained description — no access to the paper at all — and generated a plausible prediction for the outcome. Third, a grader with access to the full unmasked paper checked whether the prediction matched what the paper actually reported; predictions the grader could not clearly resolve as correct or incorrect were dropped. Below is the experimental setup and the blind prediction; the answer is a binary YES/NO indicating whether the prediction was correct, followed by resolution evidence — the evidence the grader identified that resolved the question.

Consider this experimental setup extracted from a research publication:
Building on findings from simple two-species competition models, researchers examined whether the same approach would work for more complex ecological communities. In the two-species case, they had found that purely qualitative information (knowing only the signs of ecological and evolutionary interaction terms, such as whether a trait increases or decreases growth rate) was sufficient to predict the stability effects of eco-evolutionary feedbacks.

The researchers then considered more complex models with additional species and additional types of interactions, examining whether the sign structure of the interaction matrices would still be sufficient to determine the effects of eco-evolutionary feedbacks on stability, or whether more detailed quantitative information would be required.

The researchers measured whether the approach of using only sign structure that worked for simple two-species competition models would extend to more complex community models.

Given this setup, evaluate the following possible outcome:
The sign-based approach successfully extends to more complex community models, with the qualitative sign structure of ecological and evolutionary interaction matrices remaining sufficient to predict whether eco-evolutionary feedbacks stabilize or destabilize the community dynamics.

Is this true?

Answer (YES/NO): NO